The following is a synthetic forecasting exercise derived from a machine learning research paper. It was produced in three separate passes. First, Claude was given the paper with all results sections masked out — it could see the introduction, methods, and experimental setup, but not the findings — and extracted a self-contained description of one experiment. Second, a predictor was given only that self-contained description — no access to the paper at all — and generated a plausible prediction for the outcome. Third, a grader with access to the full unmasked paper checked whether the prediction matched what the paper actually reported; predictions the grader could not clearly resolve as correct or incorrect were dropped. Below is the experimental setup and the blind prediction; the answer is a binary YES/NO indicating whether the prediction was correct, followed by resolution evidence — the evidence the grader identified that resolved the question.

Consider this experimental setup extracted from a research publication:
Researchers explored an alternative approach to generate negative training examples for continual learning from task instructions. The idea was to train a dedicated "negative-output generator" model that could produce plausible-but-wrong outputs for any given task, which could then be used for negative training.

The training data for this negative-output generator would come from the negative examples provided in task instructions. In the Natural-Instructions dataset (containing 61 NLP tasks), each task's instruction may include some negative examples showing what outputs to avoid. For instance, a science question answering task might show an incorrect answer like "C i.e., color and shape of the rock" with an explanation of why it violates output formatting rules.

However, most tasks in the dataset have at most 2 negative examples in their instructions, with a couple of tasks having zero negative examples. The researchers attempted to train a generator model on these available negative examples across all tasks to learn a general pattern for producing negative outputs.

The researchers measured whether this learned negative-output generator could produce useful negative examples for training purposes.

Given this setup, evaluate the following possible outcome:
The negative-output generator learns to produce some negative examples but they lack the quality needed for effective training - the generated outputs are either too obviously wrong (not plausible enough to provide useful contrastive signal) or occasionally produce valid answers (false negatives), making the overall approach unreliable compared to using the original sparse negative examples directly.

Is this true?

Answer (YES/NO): NO